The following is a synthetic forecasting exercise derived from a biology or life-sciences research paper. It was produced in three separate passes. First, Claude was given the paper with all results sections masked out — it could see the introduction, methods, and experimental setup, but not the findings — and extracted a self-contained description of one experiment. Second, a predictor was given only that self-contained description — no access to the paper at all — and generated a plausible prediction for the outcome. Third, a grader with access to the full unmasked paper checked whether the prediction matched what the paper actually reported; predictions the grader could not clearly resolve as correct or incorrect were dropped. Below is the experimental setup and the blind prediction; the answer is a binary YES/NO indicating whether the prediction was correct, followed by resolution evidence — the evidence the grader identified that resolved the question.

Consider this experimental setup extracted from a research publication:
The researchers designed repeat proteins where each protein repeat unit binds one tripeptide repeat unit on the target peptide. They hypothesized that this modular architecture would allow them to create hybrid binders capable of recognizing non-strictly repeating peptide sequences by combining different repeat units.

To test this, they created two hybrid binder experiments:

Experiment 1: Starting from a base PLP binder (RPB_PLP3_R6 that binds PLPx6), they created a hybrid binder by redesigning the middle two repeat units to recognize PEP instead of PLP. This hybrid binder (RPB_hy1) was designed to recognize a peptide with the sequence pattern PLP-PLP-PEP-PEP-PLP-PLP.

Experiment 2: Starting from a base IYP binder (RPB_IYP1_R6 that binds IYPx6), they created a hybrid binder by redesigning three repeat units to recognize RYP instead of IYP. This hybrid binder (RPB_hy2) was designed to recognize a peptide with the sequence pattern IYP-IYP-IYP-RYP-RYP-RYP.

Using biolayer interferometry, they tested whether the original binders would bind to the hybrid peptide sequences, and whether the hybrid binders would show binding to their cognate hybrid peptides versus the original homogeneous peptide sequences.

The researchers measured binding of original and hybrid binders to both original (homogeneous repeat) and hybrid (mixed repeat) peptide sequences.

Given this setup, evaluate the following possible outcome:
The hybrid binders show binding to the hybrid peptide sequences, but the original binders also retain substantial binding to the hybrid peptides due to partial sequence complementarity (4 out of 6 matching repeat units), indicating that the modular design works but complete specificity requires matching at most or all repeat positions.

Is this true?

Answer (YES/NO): NO